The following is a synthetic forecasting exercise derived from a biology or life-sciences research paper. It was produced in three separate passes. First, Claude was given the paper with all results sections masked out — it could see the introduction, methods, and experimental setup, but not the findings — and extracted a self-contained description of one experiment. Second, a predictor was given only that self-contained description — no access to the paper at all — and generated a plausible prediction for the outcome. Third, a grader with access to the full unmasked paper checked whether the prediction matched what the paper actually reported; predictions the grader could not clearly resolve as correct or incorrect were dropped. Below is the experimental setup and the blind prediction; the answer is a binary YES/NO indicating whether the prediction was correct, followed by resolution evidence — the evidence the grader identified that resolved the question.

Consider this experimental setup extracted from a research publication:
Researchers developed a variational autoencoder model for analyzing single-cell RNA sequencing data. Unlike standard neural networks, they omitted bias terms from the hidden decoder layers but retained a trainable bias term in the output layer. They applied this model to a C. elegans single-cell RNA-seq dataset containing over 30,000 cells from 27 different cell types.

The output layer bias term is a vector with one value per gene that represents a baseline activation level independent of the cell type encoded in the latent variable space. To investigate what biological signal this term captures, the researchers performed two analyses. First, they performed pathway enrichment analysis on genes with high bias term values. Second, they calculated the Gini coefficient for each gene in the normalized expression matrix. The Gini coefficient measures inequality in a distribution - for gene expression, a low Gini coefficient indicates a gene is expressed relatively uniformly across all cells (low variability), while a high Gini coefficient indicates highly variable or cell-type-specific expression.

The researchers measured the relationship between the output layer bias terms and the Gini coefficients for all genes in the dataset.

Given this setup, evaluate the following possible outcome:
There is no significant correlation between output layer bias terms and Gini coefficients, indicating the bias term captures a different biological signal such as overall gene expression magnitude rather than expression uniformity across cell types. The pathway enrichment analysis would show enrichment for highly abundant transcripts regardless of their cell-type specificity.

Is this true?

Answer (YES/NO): NO